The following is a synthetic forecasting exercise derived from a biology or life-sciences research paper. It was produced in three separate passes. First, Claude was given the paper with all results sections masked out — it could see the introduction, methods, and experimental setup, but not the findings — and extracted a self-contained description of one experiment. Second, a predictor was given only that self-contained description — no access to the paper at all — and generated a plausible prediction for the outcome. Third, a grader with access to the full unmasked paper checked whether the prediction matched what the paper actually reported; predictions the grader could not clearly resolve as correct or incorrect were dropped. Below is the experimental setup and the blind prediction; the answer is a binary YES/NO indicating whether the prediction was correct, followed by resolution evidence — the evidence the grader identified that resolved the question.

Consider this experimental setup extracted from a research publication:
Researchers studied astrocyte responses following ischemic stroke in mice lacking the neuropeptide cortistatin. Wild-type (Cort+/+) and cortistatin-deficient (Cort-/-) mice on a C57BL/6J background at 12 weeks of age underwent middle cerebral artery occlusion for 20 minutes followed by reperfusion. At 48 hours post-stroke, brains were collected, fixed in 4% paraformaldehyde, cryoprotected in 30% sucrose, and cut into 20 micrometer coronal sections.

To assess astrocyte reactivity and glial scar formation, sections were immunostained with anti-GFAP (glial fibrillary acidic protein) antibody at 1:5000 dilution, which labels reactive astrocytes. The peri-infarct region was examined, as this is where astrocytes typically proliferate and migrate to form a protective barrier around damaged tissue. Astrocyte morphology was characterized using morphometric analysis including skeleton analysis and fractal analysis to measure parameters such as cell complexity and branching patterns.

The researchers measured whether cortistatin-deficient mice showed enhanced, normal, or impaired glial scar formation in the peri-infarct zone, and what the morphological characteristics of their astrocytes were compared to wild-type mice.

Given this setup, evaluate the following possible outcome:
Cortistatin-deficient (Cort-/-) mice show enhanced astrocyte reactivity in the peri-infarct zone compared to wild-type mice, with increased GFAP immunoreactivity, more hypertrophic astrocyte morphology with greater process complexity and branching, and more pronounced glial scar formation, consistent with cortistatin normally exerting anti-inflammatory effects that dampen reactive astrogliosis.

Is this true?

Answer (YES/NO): NO